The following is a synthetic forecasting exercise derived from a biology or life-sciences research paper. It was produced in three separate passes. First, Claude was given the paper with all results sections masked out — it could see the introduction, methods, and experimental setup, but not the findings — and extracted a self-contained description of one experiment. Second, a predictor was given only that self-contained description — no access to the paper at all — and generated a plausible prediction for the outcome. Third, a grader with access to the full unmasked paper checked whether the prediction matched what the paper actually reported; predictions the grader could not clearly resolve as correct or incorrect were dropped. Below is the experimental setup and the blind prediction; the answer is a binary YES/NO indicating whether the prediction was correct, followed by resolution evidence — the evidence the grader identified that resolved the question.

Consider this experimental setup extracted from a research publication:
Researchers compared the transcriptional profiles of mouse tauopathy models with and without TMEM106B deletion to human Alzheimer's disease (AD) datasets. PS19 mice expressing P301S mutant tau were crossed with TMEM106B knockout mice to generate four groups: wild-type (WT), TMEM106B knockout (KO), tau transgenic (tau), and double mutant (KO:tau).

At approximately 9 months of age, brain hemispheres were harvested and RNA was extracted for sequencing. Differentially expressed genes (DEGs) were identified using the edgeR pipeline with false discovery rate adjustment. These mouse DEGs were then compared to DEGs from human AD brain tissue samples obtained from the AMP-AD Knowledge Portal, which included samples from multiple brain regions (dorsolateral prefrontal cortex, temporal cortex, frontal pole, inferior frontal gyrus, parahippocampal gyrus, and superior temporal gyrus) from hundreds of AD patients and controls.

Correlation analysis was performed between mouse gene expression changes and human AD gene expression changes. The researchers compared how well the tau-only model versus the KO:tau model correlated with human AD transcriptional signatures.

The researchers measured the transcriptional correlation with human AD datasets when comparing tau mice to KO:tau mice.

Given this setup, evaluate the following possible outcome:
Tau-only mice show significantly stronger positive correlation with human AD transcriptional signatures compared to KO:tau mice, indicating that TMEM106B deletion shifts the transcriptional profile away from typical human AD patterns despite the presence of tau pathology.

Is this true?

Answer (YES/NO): NO